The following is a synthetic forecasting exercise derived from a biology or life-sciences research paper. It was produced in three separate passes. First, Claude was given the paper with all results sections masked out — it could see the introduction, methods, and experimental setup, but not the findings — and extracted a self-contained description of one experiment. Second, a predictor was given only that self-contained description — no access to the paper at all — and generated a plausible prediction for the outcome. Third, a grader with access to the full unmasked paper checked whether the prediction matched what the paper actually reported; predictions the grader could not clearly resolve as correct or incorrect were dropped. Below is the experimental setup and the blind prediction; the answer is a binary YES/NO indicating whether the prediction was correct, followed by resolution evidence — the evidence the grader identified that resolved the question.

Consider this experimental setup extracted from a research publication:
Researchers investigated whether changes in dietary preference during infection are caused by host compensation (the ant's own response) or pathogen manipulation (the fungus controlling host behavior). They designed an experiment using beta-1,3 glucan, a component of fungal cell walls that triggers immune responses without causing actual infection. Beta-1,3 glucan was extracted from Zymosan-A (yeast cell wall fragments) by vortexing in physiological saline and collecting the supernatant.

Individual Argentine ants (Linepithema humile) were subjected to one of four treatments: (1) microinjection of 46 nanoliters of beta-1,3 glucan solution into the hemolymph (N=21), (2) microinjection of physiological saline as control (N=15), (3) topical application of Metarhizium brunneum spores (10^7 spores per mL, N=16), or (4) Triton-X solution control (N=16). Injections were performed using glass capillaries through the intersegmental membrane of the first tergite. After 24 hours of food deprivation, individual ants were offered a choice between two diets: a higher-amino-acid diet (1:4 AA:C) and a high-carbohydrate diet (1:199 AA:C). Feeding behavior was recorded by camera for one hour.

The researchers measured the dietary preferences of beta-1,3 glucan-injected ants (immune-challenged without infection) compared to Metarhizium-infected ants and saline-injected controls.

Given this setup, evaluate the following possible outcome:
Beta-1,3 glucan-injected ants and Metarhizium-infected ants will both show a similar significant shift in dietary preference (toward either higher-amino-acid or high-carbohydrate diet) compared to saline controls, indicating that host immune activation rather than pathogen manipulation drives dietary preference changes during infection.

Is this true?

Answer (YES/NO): YES